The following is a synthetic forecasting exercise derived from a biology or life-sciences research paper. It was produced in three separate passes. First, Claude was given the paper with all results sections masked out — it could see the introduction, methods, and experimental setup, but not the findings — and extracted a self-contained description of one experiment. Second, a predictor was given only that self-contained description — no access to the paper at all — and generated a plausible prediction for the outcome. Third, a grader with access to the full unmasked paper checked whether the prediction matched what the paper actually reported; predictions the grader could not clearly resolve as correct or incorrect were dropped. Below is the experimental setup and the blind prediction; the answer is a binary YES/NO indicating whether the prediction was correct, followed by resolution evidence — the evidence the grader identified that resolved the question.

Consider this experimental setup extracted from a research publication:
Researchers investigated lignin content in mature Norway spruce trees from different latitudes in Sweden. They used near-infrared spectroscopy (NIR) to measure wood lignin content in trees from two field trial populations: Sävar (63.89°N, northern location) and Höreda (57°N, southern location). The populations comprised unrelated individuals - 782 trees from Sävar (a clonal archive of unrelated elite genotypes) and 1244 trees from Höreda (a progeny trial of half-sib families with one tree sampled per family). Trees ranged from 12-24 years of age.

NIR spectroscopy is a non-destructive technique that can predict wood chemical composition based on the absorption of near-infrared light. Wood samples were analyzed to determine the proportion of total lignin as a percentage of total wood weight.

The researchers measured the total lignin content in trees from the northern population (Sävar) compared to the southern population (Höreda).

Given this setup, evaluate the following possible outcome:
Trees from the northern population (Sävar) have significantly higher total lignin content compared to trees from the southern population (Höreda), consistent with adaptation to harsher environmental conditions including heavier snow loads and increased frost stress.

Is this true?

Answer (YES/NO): YES